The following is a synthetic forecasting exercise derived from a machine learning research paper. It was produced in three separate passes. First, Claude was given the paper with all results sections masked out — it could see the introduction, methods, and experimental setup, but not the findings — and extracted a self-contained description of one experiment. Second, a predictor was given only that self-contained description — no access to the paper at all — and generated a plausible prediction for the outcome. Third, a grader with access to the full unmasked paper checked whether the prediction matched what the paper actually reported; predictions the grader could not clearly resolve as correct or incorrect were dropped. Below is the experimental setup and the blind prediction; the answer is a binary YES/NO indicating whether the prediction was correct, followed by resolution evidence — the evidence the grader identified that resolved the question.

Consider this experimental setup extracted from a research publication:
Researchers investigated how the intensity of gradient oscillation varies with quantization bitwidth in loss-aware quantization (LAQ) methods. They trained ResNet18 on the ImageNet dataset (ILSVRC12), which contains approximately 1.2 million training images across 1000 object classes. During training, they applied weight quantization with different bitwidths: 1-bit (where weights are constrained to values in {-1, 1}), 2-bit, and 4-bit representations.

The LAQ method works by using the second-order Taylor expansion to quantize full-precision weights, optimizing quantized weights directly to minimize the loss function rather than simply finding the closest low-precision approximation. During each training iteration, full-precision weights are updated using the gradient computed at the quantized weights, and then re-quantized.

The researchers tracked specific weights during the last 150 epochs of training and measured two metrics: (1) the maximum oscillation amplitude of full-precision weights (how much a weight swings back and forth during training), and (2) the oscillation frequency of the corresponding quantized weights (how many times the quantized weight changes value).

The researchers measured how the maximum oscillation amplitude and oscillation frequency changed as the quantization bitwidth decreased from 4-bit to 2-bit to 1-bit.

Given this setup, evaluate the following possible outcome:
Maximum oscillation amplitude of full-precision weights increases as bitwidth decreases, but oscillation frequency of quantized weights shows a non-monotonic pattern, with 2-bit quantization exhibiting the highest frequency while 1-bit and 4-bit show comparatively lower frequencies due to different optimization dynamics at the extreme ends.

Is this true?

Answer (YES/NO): NO